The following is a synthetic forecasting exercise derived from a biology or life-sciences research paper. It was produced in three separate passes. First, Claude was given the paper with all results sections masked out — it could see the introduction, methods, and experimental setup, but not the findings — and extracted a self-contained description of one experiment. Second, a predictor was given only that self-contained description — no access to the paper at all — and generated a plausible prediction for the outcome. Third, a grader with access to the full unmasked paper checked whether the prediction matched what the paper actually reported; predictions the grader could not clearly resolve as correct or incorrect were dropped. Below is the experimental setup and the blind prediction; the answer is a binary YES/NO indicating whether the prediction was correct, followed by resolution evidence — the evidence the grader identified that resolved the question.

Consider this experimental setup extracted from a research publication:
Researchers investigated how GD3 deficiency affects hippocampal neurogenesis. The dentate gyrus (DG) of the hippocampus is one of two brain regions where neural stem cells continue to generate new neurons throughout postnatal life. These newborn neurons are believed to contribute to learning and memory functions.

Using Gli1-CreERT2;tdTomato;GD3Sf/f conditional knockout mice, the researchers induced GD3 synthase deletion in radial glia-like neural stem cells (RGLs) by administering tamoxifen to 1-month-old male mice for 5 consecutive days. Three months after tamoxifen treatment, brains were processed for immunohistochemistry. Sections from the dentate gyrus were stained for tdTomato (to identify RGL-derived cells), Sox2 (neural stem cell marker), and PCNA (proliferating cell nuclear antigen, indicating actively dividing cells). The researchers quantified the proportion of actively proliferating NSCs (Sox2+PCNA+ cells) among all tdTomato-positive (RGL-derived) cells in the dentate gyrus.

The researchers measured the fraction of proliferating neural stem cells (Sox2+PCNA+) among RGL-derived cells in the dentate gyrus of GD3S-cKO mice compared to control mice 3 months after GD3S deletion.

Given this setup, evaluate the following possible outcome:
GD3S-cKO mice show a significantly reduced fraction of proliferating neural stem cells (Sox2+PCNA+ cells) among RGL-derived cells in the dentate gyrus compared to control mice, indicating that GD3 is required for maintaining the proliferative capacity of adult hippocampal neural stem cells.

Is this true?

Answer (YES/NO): YES